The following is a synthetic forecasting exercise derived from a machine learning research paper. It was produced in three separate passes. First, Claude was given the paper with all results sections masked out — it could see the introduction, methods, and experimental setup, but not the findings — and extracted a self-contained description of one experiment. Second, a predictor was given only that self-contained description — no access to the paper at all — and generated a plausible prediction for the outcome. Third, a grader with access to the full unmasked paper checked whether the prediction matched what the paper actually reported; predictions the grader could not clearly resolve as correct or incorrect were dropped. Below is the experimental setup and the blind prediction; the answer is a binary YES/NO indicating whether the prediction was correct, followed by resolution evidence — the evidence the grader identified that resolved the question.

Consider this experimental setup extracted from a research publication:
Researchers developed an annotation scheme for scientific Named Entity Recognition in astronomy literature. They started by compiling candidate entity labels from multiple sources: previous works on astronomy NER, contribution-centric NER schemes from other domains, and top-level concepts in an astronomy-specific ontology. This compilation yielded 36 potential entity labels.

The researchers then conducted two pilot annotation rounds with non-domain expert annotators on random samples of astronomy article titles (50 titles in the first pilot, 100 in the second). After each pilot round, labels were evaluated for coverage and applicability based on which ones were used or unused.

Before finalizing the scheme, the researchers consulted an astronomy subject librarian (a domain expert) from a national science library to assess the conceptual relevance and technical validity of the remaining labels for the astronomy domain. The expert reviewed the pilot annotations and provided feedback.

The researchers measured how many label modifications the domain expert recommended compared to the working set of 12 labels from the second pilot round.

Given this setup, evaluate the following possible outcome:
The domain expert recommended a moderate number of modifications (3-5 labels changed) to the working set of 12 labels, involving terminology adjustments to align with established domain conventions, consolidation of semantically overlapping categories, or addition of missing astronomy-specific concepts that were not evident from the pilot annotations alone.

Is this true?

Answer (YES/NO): NO